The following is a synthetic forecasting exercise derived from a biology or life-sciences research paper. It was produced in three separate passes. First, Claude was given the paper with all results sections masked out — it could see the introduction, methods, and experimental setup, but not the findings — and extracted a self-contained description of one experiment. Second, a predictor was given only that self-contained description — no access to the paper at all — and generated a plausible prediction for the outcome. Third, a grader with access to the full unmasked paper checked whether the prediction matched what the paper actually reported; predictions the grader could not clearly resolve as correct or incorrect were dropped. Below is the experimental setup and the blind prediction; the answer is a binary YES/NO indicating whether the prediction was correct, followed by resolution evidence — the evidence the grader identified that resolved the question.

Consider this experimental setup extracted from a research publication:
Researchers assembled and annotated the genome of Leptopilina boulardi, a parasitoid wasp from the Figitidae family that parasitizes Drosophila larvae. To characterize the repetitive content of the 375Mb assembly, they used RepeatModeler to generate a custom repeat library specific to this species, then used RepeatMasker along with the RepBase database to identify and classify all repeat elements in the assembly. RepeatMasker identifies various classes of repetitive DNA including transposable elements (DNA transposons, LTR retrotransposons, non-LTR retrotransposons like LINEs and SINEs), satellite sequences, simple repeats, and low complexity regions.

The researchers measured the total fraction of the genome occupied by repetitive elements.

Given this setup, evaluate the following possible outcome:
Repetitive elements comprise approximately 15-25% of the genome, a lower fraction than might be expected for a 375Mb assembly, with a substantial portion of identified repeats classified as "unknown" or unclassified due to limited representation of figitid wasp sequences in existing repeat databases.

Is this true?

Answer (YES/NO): NO